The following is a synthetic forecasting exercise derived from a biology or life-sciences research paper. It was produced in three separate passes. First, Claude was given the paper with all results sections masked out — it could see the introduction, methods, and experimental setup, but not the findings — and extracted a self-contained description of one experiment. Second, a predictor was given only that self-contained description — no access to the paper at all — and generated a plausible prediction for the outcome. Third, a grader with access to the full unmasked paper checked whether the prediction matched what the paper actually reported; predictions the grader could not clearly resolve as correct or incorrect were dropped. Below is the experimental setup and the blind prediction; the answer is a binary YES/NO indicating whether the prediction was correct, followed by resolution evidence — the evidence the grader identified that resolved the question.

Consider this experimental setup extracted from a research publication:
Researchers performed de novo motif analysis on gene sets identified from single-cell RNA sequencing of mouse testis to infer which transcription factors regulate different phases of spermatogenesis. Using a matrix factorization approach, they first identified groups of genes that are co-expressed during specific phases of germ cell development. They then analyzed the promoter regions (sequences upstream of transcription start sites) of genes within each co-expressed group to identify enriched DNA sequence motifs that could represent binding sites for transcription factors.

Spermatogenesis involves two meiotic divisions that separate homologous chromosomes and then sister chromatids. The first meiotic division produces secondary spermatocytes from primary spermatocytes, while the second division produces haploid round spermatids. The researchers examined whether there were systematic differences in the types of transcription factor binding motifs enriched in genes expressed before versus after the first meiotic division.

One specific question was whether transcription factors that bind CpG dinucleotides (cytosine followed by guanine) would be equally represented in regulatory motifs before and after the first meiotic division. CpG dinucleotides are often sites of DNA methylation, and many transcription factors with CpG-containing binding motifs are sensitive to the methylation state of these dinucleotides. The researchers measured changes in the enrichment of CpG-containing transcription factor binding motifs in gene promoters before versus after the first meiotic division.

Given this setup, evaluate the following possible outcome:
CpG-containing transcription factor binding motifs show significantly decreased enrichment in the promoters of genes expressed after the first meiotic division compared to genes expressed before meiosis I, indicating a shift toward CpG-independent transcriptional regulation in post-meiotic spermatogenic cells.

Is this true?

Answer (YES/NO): YES